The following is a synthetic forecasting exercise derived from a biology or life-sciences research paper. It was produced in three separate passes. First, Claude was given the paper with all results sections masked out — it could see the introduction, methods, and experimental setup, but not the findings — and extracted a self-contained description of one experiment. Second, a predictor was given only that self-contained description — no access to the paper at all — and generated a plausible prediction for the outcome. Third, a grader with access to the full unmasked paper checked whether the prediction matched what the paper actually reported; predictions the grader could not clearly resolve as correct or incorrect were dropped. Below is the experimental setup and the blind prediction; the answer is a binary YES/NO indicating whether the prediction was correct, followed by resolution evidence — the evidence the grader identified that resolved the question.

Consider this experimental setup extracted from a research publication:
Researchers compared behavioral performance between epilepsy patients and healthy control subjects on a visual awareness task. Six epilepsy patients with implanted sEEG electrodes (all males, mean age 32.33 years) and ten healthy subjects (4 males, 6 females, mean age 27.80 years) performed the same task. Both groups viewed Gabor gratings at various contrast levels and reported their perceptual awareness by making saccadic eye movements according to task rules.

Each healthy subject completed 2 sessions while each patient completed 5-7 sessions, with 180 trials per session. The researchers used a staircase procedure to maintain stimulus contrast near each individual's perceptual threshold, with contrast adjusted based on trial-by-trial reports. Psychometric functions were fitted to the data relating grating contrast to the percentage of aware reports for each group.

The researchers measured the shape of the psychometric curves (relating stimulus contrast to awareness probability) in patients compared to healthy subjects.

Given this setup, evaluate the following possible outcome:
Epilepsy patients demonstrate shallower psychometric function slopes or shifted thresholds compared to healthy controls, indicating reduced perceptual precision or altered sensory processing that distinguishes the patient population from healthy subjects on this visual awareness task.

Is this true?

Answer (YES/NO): NO